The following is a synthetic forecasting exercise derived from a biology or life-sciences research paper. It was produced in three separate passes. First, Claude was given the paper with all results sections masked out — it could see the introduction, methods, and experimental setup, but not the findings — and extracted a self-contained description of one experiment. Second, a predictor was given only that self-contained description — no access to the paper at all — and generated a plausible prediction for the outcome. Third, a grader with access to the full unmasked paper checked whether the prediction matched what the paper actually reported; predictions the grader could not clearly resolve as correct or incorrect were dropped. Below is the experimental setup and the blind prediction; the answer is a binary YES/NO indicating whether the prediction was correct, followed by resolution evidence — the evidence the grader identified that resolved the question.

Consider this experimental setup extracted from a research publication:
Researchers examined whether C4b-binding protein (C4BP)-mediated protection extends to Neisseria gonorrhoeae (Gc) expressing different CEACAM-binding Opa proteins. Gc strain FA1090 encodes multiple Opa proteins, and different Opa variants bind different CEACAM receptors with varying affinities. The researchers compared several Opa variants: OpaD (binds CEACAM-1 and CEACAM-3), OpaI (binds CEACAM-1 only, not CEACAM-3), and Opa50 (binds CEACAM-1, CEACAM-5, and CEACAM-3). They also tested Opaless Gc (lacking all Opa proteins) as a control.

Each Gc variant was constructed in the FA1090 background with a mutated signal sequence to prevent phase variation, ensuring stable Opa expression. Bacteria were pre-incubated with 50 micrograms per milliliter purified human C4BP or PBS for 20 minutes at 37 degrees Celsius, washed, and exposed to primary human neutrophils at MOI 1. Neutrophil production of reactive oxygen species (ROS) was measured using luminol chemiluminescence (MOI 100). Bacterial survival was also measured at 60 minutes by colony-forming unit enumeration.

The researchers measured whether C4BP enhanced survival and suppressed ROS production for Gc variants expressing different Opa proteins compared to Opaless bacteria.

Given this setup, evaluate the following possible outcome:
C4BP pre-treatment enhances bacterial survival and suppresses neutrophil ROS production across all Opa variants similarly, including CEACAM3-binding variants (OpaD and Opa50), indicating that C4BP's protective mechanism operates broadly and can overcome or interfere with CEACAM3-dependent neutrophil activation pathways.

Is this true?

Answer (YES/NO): NO